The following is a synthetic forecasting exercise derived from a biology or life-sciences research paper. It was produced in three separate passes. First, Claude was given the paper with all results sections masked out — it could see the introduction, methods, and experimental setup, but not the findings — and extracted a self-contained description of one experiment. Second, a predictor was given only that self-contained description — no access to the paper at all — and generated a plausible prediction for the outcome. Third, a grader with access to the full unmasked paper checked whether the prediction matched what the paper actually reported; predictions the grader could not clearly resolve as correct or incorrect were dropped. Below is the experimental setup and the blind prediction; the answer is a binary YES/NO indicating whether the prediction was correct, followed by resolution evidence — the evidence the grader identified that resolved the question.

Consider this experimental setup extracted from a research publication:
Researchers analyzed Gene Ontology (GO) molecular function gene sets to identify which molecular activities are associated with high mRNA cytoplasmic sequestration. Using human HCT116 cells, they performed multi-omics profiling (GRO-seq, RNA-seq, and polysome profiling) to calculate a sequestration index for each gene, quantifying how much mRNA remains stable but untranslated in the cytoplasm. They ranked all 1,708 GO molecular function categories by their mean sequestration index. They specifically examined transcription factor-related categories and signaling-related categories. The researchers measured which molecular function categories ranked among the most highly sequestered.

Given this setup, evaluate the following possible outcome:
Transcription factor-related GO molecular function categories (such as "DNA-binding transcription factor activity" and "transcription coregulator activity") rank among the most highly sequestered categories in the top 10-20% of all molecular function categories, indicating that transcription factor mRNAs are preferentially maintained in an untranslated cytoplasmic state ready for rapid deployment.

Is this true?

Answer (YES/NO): YES